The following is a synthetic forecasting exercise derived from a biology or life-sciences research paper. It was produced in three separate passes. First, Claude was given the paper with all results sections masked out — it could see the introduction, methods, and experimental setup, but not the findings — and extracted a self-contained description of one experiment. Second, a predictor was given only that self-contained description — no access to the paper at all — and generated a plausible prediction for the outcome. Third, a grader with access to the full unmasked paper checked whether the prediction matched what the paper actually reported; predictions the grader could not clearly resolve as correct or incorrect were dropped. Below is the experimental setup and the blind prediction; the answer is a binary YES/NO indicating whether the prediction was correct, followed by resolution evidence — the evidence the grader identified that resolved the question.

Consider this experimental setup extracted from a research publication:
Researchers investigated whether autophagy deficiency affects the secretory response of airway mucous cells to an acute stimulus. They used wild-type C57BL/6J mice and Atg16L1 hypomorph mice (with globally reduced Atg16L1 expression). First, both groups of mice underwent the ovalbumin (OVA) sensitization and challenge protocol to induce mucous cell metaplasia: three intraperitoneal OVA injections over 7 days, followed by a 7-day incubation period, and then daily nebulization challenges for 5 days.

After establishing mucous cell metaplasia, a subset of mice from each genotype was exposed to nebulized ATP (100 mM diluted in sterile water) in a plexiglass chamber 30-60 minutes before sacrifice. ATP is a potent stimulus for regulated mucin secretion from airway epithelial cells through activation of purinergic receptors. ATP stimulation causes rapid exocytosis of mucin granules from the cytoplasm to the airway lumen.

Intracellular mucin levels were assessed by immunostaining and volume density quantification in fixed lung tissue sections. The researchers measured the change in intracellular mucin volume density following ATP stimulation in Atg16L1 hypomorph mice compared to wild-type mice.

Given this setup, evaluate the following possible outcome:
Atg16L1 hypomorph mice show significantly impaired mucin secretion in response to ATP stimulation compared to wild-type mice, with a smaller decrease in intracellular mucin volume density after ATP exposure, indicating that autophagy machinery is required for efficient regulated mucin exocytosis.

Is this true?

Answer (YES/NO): NO